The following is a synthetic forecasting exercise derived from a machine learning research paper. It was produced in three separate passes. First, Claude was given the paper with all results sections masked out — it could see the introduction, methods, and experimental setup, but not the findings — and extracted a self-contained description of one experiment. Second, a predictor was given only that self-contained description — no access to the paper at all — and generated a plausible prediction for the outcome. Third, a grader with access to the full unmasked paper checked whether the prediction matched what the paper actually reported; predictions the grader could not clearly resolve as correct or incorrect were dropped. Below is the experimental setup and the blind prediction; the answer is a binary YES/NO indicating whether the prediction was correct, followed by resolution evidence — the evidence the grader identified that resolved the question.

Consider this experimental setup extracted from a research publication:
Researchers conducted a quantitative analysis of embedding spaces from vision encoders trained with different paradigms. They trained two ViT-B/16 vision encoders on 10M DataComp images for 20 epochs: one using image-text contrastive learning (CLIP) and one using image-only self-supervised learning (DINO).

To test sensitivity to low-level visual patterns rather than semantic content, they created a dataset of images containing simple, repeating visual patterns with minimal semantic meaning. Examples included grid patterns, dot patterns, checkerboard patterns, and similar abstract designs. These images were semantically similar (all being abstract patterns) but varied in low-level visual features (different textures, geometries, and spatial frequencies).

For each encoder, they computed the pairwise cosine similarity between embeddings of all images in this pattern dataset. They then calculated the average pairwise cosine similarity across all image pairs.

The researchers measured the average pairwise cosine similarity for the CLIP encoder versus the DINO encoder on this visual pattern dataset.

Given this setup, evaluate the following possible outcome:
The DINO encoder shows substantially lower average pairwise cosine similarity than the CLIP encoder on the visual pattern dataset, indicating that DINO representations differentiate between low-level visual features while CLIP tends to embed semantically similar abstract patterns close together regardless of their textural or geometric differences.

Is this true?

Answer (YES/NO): NO